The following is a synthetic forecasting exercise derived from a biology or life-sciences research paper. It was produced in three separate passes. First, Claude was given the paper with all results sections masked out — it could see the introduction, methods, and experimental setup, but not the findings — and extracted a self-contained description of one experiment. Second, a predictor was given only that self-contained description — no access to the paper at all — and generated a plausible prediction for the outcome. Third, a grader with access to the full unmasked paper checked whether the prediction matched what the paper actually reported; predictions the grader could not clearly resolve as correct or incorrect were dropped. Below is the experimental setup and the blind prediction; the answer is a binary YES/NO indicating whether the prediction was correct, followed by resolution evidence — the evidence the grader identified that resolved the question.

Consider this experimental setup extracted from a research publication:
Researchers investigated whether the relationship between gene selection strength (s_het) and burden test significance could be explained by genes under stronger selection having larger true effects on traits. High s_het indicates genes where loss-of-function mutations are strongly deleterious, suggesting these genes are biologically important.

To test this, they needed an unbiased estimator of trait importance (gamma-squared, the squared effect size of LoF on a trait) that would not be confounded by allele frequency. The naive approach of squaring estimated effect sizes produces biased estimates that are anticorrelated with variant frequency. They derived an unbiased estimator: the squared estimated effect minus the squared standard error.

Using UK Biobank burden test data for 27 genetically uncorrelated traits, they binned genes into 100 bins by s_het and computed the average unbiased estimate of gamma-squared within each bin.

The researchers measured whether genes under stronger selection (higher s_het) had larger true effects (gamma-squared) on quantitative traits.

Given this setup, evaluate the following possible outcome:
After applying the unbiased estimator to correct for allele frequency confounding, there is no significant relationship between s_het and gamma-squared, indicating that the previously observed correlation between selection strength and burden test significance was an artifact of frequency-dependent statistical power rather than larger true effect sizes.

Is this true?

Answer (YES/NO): NO